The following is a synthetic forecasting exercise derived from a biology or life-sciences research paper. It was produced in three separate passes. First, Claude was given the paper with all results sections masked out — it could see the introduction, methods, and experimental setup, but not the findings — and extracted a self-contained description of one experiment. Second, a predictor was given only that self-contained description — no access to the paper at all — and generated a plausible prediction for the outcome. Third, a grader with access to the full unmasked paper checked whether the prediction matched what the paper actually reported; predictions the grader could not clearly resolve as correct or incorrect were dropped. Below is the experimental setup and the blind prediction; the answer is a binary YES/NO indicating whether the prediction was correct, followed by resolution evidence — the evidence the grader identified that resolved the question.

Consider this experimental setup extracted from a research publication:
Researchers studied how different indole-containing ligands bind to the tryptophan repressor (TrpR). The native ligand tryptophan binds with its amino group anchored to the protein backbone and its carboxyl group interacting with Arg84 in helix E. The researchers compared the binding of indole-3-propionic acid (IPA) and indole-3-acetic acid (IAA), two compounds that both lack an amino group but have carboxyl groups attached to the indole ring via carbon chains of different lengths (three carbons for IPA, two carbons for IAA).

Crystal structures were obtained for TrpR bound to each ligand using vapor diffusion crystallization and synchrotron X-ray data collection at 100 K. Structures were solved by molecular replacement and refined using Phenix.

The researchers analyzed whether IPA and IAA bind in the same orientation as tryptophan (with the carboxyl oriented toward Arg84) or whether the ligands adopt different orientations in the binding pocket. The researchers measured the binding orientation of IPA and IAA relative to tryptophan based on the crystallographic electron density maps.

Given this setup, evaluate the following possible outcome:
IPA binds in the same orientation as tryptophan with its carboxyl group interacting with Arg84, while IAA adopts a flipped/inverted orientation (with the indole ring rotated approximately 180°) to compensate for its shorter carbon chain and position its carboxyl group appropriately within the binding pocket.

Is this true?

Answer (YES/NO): NO